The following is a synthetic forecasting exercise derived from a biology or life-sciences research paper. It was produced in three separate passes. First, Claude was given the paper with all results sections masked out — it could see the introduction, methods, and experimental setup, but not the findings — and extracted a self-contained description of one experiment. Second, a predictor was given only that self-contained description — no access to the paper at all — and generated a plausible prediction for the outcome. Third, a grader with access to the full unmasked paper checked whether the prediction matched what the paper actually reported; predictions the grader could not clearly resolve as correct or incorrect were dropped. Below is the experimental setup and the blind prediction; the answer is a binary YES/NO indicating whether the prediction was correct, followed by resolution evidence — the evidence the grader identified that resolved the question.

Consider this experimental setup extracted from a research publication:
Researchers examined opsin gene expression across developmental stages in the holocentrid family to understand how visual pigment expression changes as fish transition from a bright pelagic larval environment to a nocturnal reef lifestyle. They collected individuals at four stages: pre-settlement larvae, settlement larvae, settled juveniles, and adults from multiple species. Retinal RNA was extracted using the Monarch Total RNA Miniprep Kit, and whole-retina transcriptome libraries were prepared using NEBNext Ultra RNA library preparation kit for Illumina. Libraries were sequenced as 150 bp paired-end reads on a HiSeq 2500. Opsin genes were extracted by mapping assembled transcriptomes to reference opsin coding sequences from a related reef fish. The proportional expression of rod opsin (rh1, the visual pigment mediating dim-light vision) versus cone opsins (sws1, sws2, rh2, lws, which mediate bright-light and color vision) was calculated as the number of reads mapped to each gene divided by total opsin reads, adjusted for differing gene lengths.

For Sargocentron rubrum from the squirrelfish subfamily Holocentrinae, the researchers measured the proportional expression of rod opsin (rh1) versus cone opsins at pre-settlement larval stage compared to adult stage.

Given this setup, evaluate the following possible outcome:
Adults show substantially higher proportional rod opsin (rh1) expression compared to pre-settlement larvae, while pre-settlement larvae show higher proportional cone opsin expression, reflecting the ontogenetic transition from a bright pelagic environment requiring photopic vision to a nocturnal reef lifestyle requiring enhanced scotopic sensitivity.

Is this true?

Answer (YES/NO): YES